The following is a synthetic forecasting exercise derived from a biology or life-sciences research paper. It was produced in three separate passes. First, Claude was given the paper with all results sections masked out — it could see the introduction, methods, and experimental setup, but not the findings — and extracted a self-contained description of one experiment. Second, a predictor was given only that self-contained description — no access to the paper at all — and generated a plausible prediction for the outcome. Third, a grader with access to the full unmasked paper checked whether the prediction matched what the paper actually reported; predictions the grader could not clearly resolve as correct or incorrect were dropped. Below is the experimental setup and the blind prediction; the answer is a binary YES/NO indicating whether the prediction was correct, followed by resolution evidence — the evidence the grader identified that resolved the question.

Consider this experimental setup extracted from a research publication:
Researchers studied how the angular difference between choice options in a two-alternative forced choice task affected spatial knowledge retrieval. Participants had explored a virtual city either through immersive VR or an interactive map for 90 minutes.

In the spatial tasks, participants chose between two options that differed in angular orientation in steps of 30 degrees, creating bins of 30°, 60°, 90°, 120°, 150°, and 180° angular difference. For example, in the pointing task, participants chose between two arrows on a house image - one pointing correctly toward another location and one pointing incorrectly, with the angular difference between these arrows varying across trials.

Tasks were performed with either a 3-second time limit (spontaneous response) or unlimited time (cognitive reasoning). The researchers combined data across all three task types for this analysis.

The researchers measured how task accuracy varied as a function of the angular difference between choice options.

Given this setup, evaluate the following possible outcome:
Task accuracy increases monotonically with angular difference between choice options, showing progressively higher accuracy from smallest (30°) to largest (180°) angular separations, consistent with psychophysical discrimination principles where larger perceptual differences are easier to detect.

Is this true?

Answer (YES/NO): NO